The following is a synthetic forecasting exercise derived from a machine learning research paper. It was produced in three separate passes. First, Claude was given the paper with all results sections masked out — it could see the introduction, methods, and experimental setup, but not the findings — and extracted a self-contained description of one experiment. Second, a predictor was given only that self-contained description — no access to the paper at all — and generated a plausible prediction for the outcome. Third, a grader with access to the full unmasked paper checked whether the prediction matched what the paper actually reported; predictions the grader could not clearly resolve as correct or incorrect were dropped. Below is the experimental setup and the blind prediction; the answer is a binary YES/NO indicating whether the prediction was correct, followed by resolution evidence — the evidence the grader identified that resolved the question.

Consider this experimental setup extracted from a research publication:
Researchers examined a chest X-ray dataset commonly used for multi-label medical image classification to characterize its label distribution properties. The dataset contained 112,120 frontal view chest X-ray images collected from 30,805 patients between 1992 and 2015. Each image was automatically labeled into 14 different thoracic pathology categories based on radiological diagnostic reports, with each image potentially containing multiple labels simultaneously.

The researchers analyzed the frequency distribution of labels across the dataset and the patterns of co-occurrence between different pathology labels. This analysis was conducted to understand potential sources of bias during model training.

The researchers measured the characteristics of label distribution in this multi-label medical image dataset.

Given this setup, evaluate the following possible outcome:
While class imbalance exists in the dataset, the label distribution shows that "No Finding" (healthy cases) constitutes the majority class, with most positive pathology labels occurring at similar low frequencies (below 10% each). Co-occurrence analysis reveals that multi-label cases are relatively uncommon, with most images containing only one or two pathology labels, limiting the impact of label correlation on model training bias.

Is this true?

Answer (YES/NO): NO